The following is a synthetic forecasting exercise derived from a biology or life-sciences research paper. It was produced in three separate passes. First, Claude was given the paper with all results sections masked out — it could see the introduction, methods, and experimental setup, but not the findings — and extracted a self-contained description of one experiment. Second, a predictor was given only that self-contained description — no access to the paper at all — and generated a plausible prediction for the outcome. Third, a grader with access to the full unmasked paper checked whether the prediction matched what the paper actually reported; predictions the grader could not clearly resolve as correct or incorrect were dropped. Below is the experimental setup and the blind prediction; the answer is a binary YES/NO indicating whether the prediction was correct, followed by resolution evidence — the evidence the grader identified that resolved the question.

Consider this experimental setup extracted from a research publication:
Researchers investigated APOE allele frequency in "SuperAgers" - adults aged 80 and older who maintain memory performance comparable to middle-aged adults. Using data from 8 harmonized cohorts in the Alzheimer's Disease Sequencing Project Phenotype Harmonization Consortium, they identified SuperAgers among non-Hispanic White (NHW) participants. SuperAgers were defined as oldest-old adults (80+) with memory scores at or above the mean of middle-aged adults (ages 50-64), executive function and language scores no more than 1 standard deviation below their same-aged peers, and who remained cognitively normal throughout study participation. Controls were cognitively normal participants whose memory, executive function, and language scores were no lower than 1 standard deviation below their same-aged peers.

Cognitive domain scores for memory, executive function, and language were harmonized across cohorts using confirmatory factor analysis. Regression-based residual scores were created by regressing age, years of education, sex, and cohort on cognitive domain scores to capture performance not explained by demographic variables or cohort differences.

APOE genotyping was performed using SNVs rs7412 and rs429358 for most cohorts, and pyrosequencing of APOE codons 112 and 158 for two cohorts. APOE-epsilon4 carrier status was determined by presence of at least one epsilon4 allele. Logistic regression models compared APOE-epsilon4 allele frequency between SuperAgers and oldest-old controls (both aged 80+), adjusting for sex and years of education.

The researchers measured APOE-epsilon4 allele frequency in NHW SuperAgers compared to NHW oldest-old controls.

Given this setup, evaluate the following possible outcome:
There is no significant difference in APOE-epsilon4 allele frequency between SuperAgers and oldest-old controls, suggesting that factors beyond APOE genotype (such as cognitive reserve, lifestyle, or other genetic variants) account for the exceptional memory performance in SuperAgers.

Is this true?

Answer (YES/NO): NO